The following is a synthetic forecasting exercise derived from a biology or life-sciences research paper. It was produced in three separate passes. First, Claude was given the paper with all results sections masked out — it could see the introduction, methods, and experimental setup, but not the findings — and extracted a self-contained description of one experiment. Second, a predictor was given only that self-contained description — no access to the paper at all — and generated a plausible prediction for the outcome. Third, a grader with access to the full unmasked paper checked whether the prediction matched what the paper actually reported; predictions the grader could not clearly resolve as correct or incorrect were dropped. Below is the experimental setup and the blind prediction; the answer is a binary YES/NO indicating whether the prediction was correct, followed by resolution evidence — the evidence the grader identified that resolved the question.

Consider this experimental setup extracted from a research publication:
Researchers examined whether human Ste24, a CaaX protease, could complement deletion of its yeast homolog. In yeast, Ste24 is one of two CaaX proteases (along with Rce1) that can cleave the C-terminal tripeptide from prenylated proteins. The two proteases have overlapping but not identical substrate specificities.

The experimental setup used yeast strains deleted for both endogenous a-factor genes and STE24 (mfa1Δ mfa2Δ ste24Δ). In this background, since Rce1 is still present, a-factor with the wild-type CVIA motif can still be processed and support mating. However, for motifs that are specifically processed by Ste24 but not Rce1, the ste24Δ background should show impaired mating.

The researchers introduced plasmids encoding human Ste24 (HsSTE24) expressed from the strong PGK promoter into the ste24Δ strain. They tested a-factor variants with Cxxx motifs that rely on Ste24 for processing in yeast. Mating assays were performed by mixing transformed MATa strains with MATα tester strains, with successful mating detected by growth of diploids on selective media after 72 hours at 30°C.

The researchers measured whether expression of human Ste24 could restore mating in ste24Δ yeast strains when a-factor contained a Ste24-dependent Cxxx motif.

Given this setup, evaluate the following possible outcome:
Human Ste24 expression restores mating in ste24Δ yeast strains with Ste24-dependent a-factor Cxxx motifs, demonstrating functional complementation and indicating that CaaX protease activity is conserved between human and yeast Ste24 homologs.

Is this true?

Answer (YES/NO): NO